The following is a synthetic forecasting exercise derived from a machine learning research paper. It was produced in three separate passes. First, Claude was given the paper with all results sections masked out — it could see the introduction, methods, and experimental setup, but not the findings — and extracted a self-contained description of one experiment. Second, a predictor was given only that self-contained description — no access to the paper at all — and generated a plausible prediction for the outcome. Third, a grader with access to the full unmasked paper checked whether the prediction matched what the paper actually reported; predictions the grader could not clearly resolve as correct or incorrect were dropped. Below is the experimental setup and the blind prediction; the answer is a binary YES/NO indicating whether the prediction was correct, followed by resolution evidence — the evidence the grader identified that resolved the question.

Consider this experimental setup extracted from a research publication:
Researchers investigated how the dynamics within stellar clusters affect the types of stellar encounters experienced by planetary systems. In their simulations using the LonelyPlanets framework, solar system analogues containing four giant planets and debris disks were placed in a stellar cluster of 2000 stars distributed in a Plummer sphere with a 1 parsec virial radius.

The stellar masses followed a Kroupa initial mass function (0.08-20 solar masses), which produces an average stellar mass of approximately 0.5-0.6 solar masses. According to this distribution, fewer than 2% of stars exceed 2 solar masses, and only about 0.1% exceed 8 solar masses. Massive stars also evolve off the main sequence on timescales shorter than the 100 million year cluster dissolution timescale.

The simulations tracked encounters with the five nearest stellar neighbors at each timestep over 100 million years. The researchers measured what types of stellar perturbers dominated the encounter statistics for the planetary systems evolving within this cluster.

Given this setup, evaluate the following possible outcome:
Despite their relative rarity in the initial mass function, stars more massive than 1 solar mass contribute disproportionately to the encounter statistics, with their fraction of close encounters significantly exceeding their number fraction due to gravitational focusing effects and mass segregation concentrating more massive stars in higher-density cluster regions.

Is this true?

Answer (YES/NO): NO